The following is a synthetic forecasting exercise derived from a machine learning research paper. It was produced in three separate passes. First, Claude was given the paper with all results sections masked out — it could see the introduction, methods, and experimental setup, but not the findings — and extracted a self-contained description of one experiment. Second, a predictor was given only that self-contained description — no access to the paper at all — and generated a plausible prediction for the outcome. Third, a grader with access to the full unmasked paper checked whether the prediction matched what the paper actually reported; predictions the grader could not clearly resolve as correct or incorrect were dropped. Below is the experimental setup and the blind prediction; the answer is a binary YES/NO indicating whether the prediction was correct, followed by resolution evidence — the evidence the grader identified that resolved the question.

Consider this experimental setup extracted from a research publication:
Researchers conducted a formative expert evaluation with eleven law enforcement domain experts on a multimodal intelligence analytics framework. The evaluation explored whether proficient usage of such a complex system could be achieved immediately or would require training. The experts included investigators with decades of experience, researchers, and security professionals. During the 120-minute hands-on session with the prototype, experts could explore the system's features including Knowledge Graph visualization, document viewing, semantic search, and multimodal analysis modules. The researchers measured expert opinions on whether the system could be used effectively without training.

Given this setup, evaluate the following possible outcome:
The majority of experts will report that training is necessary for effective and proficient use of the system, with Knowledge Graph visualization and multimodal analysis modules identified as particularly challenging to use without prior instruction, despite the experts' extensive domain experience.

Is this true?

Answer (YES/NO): NO